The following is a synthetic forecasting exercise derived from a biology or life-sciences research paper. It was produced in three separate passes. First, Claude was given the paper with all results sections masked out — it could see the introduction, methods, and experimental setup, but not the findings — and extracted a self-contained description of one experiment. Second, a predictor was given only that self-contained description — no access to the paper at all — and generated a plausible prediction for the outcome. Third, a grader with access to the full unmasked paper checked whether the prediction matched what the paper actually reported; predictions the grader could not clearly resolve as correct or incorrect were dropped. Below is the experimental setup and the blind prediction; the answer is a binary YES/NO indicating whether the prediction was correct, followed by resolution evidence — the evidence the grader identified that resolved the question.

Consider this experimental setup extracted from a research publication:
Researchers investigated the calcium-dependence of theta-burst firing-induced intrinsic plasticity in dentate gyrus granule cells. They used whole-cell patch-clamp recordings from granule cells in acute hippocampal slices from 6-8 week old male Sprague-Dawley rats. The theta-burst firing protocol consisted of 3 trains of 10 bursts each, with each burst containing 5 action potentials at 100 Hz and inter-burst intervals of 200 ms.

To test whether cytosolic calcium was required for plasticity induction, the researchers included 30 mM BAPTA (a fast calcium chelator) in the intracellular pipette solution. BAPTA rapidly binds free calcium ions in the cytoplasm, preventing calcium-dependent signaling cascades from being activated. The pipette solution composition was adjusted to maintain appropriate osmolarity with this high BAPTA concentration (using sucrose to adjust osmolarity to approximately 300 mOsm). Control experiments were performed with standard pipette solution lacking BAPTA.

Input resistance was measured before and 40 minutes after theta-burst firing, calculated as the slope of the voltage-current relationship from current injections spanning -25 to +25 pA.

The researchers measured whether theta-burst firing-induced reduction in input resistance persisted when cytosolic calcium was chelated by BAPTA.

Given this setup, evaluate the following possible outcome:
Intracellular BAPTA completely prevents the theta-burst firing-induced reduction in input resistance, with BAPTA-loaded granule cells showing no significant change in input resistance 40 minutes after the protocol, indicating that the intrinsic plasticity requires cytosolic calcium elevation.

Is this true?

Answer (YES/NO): YES